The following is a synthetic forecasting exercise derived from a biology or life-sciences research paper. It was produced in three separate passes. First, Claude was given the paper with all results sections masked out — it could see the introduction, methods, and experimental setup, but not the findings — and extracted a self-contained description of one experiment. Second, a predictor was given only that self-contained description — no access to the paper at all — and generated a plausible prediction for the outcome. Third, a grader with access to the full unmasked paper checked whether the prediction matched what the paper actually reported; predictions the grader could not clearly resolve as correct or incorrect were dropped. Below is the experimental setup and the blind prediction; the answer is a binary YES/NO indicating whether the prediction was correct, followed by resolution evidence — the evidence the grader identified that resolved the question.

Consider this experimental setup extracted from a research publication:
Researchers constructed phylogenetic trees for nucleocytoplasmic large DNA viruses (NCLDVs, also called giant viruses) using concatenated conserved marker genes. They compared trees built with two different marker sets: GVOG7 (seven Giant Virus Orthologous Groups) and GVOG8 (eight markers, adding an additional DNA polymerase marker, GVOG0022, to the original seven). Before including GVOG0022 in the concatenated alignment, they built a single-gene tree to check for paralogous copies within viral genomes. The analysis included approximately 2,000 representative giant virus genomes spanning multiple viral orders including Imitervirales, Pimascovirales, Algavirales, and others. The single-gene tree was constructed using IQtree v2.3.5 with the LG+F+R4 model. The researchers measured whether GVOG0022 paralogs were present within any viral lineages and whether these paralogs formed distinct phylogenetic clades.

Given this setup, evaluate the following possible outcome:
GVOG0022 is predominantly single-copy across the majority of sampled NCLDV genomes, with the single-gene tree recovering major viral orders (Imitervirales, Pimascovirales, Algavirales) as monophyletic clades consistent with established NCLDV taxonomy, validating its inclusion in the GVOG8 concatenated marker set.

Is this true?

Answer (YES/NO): NO